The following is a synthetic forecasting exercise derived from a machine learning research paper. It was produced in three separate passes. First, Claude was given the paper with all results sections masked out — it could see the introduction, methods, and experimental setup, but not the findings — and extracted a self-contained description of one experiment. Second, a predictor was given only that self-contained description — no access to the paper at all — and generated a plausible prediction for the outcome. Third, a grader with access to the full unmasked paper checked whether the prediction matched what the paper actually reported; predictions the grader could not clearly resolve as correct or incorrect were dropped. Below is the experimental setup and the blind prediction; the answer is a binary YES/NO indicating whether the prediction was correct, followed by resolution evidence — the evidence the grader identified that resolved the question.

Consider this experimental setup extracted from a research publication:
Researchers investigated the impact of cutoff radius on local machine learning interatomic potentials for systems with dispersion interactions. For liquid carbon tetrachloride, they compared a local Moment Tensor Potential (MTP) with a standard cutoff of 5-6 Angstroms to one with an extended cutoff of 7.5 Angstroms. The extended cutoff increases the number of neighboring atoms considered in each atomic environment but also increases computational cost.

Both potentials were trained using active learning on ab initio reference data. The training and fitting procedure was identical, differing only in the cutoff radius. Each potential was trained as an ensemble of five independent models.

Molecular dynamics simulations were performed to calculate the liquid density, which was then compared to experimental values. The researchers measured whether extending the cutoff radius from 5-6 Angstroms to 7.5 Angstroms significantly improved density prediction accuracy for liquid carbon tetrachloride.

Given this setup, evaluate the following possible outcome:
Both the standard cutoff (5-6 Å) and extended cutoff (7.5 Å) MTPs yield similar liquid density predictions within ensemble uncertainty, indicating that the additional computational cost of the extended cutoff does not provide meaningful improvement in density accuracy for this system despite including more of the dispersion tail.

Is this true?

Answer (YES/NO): NO